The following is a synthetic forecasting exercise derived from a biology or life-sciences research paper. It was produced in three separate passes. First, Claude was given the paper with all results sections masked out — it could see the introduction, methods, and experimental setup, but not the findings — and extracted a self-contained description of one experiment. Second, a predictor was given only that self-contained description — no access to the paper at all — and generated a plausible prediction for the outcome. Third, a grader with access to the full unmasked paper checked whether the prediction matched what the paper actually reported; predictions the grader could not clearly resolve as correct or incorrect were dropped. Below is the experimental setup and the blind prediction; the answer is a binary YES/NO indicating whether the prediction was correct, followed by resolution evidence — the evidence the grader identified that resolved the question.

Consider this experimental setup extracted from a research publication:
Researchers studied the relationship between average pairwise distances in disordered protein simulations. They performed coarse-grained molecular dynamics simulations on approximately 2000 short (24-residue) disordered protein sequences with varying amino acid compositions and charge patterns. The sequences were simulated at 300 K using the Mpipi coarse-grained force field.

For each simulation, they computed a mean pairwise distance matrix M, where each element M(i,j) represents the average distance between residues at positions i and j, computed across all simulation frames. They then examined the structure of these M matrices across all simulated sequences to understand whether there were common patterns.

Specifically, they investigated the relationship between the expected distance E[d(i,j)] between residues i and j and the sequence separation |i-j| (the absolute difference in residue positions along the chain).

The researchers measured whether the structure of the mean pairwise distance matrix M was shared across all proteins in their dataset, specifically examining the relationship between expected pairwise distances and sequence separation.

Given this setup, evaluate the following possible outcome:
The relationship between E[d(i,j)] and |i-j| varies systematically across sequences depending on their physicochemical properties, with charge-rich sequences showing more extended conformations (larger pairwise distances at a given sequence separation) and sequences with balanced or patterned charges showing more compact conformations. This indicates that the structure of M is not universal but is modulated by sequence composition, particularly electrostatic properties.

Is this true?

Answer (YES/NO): NO